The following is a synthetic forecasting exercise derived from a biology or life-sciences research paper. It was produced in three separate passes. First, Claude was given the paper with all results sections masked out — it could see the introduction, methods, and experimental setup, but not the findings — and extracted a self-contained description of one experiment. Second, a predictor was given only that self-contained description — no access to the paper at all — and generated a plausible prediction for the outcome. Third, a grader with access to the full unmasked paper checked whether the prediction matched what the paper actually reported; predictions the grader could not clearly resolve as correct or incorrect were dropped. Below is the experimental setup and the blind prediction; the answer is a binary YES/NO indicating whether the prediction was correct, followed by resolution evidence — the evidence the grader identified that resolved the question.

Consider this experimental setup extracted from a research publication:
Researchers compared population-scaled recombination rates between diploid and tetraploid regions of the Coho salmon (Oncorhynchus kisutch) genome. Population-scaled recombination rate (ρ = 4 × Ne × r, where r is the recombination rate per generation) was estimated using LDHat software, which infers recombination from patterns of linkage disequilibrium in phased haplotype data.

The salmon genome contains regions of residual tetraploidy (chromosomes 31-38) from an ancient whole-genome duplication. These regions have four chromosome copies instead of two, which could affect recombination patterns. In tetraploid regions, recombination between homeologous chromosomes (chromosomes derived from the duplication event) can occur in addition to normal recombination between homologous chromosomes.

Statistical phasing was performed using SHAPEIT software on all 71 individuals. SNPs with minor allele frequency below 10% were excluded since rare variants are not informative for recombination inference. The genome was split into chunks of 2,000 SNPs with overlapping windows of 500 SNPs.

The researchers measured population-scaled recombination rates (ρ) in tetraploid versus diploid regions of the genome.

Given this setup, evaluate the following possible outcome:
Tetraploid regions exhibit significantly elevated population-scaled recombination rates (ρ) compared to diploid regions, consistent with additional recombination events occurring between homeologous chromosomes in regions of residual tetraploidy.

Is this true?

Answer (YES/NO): NO